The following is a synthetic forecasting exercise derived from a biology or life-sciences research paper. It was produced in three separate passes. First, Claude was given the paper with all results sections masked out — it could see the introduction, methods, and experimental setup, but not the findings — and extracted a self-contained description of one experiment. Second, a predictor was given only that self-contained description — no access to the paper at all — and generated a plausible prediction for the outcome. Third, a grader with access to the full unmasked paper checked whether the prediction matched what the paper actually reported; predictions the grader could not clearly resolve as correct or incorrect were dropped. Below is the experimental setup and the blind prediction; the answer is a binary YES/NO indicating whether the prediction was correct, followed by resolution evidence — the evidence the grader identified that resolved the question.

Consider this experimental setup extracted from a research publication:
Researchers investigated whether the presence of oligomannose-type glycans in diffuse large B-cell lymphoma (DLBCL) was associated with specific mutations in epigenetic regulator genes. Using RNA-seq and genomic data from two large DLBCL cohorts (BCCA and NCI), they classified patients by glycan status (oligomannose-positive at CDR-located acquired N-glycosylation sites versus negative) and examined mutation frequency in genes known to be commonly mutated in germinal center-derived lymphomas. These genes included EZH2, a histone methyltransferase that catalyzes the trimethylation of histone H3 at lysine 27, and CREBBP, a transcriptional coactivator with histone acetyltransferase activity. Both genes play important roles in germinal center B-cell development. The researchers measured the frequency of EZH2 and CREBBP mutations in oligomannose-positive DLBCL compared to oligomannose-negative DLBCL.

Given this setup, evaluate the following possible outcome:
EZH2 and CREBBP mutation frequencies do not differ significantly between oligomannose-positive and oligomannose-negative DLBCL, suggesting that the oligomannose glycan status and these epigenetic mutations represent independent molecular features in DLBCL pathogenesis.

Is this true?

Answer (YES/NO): YES